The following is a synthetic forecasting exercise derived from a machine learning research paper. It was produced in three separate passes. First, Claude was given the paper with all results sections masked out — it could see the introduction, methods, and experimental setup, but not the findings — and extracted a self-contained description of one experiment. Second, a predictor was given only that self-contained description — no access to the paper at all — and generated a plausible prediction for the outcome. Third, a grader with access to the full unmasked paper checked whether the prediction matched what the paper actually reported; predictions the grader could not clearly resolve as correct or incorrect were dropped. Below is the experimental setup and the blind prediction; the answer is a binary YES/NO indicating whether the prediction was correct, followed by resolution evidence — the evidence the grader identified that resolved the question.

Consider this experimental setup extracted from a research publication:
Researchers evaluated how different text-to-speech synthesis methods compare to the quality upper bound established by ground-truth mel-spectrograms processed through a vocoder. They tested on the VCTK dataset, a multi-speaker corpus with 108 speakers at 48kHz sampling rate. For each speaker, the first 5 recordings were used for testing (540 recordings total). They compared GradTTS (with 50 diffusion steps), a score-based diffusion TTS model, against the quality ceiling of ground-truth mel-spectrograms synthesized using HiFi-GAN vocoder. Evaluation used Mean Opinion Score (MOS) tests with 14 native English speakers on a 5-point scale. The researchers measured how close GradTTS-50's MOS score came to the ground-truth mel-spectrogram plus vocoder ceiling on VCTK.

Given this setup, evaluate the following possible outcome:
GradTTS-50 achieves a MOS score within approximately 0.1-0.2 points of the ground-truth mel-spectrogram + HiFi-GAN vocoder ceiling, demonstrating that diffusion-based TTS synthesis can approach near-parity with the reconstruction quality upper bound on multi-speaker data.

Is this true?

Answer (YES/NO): NO